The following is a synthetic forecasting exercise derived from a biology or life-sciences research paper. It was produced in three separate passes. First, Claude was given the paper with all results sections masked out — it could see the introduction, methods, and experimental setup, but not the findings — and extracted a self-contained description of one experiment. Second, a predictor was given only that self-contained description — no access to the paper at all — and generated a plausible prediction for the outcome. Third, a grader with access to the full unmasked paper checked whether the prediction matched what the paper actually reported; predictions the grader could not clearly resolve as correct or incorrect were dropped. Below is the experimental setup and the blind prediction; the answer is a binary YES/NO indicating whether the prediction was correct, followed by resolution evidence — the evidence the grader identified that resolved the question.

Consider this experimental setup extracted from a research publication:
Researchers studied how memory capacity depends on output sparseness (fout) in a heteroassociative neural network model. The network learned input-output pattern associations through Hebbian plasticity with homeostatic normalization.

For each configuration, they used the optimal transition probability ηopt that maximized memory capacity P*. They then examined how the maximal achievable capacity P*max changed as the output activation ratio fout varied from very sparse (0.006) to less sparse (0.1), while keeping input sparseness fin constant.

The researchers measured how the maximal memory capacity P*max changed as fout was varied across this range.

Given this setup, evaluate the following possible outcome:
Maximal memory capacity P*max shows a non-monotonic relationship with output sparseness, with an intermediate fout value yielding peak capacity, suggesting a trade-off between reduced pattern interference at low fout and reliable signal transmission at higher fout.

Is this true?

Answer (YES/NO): NO